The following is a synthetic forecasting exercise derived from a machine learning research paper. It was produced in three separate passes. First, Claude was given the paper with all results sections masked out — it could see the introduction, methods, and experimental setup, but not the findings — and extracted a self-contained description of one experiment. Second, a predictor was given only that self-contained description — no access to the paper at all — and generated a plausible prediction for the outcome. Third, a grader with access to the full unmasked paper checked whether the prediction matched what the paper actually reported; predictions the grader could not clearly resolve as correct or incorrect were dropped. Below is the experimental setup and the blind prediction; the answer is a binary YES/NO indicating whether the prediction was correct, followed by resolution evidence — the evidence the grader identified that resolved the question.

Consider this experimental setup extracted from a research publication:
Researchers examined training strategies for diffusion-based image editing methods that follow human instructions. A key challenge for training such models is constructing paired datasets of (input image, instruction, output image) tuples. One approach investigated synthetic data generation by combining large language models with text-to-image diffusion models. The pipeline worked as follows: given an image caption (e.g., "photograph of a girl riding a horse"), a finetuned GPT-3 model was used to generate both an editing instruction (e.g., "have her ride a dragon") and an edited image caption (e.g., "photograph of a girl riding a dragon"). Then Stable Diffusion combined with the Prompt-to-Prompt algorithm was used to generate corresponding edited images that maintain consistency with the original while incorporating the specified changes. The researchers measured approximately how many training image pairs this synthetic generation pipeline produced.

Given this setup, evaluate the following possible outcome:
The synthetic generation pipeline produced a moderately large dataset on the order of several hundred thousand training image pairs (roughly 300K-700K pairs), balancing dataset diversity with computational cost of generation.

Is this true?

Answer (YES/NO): YES